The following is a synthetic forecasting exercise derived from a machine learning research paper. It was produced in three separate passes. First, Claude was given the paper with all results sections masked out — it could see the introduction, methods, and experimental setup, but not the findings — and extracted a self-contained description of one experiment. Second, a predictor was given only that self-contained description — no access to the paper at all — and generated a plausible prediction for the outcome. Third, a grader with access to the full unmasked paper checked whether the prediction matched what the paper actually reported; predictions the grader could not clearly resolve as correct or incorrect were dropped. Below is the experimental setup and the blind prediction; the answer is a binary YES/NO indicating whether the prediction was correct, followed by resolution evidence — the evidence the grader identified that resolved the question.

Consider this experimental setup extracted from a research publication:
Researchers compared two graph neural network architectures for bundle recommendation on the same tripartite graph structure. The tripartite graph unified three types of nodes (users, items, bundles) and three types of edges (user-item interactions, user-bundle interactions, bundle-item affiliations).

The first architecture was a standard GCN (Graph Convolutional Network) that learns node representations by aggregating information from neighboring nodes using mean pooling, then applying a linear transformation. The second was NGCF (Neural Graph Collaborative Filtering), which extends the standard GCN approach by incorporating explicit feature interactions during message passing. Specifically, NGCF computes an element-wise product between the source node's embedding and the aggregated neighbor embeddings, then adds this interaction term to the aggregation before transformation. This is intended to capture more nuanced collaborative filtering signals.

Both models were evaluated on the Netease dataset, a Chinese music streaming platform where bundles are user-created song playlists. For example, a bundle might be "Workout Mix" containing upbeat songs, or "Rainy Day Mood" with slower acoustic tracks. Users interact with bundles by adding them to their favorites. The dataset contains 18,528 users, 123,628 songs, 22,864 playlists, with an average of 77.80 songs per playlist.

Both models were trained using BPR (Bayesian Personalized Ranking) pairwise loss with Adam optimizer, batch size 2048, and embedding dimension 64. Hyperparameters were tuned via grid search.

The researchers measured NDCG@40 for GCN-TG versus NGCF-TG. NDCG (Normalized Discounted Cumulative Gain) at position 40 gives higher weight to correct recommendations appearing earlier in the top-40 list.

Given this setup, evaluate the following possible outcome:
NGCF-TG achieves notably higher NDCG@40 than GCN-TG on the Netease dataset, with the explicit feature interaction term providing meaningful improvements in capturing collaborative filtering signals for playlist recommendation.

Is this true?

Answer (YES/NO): NO